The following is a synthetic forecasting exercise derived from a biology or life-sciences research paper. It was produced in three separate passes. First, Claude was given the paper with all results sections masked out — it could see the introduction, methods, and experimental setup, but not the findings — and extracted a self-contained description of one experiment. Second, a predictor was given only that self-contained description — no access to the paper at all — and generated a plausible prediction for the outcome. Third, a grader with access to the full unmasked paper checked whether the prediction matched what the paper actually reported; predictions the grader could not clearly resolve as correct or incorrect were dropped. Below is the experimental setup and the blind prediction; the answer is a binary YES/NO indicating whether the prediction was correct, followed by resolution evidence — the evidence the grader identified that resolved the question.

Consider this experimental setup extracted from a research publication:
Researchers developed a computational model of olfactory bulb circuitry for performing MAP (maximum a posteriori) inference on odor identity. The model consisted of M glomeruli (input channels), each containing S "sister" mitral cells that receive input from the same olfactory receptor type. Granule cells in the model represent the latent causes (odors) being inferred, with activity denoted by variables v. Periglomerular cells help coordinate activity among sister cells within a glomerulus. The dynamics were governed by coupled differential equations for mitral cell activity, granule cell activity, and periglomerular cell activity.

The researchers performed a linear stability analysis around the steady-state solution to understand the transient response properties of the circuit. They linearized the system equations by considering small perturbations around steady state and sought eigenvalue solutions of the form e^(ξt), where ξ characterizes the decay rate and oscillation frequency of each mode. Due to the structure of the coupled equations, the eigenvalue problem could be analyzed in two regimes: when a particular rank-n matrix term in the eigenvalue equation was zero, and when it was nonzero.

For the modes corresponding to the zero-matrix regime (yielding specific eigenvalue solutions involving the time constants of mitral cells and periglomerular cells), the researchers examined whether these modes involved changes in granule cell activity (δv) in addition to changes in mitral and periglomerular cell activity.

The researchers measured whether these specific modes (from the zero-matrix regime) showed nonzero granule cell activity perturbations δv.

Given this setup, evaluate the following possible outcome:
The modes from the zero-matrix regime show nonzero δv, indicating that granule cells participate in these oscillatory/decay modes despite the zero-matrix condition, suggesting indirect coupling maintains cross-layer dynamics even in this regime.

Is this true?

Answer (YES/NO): NO